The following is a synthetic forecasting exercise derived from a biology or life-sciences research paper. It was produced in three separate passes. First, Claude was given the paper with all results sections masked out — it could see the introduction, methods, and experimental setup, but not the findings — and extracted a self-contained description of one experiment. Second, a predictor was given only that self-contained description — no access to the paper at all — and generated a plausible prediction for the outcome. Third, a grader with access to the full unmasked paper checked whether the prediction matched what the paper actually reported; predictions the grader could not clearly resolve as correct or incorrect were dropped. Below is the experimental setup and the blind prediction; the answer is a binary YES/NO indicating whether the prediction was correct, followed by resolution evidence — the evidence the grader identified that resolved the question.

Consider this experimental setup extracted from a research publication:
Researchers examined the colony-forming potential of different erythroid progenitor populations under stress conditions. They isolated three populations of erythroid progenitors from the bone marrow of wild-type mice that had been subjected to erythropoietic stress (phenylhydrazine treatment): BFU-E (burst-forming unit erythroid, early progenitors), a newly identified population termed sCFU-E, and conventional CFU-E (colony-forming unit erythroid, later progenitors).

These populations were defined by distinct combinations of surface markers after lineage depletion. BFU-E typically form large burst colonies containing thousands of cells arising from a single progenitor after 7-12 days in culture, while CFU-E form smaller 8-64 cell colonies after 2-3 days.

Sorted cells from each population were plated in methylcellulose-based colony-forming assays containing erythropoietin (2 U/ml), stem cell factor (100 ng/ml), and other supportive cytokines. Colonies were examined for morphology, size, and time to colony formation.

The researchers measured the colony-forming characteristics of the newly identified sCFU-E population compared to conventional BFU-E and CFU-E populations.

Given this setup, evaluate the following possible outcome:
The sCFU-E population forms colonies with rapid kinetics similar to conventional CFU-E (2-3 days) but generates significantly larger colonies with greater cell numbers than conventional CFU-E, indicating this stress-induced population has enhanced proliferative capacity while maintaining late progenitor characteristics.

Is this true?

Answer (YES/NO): YES